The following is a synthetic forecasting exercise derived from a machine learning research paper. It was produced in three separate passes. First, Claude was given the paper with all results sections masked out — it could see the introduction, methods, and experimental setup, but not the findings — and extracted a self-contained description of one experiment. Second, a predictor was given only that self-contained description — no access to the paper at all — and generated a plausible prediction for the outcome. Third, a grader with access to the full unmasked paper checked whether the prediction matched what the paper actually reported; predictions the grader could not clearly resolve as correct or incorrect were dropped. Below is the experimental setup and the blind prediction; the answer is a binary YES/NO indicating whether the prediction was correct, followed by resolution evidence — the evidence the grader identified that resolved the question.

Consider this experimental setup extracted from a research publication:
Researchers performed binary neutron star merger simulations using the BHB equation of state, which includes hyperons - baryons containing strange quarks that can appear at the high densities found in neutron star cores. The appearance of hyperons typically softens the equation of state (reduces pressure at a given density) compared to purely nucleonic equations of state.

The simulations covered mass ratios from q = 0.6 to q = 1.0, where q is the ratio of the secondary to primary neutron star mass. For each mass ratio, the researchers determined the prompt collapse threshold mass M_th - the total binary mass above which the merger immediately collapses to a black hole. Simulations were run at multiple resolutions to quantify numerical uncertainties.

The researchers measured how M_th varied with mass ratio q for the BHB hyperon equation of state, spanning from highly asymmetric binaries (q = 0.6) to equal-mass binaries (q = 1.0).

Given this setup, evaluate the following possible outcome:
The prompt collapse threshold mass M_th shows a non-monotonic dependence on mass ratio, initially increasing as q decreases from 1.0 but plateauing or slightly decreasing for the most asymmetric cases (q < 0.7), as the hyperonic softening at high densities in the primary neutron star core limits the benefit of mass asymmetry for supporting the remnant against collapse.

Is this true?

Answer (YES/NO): NO